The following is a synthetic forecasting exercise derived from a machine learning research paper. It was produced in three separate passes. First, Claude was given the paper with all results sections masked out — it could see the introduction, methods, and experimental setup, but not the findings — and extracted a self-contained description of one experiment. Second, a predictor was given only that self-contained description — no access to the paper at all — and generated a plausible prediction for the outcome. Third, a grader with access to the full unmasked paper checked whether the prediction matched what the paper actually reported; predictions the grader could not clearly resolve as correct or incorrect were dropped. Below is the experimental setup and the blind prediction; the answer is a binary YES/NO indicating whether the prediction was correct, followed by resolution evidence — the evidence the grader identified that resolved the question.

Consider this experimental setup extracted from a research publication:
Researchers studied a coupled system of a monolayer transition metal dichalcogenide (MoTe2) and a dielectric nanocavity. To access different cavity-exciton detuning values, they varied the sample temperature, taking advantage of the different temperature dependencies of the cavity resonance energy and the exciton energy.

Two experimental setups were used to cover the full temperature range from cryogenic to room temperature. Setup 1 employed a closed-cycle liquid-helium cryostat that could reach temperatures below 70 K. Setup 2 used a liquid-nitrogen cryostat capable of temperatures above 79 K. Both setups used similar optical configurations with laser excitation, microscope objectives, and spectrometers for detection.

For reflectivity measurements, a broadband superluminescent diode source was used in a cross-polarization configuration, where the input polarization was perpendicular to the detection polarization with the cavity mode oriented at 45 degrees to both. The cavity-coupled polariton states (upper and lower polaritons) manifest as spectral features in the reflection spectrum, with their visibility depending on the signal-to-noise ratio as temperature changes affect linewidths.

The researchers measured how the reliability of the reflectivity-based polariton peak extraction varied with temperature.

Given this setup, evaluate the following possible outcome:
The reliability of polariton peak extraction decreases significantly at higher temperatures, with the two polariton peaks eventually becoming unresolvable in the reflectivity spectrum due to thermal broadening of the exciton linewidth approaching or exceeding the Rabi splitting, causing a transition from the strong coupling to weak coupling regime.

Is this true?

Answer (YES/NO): NO